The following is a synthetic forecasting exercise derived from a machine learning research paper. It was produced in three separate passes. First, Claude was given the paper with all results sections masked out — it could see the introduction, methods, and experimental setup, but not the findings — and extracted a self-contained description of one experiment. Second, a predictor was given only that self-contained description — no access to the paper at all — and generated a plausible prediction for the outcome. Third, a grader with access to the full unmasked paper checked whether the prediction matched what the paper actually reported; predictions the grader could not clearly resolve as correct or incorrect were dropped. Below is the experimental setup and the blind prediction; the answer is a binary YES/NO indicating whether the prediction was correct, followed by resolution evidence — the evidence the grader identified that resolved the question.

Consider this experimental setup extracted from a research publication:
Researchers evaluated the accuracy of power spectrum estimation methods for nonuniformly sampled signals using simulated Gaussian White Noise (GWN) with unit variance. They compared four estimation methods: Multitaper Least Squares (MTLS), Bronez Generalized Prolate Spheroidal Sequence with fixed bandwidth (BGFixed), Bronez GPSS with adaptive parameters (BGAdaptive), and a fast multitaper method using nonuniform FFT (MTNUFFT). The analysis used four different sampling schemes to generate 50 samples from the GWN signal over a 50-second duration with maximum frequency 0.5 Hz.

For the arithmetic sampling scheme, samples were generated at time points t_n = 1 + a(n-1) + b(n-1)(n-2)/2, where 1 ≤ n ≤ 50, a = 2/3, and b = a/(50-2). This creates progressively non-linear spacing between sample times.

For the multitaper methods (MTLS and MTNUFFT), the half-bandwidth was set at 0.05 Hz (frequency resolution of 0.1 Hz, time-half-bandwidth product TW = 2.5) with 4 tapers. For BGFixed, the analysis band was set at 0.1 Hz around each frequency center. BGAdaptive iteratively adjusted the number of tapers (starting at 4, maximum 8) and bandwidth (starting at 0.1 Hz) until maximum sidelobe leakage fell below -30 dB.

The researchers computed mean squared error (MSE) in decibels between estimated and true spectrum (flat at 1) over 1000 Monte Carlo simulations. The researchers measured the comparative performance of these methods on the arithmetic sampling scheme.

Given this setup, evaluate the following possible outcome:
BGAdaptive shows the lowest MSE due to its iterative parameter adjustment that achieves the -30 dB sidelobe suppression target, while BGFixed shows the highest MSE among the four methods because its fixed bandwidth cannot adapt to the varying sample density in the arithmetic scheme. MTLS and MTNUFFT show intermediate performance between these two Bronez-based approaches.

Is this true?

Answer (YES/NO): NO